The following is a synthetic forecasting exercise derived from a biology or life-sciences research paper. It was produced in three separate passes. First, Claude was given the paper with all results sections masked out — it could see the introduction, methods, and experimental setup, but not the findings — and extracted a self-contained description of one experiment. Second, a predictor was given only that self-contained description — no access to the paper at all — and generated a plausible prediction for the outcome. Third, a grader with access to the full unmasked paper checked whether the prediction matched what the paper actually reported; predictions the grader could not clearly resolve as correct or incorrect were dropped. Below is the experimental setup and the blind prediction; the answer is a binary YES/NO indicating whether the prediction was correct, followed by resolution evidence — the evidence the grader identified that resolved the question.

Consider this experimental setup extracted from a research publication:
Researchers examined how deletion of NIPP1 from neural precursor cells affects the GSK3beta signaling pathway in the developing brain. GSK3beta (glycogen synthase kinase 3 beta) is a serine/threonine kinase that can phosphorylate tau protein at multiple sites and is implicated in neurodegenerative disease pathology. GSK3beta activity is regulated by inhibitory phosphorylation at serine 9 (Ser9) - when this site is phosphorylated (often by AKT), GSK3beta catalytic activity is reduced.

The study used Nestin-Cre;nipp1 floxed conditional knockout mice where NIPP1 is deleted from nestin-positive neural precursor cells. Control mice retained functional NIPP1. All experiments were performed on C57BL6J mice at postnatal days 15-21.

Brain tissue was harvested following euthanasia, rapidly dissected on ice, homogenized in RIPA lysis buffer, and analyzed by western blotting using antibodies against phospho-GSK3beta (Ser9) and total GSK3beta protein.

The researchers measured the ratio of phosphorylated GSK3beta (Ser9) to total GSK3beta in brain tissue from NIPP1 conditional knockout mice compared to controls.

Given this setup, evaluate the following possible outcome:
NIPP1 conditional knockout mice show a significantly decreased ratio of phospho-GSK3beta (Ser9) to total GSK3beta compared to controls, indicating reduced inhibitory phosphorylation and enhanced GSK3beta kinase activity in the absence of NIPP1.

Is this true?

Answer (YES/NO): NO